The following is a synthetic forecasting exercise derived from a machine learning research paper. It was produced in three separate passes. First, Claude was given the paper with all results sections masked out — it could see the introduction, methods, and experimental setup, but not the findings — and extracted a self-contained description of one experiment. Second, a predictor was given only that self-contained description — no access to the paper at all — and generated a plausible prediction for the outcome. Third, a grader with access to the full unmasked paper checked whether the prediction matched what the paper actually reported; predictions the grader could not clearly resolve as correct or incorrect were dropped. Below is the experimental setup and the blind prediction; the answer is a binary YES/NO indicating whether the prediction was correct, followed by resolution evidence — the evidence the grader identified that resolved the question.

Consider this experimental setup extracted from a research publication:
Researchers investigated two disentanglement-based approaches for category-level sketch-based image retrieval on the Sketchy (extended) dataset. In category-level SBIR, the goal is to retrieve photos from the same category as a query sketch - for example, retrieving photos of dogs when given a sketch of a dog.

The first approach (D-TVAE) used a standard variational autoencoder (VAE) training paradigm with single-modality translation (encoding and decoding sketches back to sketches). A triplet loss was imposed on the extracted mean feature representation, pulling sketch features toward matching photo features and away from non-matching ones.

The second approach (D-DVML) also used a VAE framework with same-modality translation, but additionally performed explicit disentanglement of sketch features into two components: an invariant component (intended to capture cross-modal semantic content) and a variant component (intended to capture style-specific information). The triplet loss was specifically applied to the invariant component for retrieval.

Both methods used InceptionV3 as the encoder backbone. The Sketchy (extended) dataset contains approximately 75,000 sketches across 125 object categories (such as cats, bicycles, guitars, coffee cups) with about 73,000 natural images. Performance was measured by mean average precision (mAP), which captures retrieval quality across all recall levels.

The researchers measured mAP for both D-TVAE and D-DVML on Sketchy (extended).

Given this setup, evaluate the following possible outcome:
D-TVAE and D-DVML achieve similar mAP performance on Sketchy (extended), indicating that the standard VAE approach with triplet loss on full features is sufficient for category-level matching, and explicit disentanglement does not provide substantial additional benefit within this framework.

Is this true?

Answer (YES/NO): NO